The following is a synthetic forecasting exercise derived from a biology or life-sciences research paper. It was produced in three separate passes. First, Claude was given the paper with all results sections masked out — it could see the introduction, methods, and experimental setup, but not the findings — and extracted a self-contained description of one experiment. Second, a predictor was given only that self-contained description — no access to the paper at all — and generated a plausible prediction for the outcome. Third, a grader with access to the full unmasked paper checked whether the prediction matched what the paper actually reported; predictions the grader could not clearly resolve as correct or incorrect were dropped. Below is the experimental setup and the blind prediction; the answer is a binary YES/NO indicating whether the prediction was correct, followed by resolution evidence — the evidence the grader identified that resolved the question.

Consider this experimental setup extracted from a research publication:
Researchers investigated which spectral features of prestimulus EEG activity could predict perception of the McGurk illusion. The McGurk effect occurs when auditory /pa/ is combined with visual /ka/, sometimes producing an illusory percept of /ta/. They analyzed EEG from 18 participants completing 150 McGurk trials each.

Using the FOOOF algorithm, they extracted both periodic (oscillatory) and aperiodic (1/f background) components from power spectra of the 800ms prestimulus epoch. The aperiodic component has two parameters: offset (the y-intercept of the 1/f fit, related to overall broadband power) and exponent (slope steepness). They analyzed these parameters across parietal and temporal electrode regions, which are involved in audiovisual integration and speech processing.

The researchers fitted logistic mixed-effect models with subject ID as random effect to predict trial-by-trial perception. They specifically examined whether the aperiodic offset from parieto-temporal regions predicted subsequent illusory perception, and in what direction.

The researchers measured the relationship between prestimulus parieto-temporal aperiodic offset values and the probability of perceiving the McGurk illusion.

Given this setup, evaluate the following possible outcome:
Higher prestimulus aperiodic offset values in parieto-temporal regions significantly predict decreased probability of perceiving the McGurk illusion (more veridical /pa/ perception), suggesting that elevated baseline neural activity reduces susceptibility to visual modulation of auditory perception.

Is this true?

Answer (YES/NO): NO